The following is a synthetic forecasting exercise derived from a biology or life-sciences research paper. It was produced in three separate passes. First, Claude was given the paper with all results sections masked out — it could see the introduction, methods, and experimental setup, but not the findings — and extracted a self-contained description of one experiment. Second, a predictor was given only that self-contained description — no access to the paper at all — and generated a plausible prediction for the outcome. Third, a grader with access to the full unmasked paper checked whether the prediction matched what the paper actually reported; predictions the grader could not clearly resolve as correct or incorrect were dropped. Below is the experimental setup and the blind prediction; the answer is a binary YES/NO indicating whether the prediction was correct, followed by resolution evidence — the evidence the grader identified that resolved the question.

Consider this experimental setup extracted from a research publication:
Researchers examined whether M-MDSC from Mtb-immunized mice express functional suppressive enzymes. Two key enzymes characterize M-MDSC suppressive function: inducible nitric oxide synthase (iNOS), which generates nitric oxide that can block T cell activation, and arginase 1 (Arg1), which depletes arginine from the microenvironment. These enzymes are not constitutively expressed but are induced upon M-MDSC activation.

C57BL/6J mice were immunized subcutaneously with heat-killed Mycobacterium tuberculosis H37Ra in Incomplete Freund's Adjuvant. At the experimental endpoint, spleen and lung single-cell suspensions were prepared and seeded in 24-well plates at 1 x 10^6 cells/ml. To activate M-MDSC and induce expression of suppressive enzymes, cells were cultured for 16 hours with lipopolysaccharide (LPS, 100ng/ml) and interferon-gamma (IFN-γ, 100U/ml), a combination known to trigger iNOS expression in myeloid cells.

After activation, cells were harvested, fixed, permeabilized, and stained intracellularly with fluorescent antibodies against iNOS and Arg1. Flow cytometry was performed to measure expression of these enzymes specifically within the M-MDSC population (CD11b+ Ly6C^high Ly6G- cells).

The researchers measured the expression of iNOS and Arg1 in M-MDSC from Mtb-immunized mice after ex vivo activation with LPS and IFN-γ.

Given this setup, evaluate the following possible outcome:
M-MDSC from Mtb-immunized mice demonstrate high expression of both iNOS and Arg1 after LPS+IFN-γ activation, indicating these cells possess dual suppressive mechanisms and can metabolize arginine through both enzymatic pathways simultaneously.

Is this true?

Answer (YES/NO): NO